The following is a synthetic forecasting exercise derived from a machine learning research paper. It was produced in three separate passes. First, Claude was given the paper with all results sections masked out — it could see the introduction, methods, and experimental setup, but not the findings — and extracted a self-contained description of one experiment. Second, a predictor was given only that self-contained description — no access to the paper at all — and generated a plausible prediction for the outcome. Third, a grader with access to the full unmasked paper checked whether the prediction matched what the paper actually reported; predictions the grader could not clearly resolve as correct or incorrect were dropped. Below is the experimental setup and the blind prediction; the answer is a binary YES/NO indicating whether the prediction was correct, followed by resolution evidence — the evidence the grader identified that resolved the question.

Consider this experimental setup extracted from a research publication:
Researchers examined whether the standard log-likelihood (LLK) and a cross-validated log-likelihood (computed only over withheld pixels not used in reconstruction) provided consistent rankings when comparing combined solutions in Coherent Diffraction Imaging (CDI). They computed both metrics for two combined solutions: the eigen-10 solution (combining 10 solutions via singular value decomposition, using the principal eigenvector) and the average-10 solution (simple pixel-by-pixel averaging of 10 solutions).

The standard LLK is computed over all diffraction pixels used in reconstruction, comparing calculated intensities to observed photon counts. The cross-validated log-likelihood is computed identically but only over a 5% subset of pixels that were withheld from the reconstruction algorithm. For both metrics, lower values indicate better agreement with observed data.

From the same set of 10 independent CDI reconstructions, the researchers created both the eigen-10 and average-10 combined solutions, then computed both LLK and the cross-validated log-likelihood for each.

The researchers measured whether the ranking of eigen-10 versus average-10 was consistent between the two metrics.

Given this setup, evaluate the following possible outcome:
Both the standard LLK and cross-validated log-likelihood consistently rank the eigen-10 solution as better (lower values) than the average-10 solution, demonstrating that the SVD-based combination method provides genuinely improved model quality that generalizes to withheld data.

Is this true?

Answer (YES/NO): YES